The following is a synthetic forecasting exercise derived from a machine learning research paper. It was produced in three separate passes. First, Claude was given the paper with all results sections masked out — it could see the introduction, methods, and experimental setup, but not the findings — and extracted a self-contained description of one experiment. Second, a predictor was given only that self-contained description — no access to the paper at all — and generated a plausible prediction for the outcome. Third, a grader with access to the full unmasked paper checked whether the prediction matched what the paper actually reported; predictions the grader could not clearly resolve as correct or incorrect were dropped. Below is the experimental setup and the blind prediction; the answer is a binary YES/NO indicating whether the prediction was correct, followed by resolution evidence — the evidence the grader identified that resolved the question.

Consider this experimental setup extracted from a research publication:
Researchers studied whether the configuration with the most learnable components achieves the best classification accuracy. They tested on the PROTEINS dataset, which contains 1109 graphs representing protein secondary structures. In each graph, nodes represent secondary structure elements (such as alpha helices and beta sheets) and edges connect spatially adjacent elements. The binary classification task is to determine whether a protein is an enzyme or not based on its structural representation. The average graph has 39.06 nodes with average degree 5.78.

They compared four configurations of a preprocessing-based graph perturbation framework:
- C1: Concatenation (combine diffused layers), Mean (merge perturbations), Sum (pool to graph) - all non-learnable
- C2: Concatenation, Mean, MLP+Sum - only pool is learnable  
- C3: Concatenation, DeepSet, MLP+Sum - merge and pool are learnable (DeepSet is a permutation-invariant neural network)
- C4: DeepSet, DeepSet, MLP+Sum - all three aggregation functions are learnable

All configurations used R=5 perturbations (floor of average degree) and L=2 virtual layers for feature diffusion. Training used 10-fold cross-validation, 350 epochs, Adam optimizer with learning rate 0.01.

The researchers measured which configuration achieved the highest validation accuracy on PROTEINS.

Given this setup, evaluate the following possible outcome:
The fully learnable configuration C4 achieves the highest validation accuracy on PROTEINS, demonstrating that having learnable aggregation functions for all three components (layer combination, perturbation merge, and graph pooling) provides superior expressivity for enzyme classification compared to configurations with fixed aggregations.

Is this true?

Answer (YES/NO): NO